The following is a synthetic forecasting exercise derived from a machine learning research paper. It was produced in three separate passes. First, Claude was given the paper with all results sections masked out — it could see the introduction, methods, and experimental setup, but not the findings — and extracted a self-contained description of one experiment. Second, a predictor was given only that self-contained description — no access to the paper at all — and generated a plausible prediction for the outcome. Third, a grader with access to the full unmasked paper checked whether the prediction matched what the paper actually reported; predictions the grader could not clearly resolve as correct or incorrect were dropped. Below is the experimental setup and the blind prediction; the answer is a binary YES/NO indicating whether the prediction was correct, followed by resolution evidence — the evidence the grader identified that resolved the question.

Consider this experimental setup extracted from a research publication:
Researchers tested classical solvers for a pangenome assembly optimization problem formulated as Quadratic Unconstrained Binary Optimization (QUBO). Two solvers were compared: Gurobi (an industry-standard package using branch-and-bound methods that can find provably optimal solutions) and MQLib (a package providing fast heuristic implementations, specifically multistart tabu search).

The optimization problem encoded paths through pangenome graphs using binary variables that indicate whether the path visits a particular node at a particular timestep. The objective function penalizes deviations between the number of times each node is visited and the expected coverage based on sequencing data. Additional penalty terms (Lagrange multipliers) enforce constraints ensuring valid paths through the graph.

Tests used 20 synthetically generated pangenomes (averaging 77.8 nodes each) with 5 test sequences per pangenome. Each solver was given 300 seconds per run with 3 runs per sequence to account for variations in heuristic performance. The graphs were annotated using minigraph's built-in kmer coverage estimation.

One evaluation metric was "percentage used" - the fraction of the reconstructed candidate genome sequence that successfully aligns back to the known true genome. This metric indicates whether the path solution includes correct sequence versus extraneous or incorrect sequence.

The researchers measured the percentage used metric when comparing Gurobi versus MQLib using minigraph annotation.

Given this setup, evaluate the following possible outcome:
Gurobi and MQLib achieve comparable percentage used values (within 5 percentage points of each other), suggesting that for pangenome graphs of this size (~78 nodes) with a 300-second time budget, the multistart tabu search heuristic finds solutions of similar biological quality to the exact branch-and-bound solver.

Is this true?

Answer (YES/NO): YES